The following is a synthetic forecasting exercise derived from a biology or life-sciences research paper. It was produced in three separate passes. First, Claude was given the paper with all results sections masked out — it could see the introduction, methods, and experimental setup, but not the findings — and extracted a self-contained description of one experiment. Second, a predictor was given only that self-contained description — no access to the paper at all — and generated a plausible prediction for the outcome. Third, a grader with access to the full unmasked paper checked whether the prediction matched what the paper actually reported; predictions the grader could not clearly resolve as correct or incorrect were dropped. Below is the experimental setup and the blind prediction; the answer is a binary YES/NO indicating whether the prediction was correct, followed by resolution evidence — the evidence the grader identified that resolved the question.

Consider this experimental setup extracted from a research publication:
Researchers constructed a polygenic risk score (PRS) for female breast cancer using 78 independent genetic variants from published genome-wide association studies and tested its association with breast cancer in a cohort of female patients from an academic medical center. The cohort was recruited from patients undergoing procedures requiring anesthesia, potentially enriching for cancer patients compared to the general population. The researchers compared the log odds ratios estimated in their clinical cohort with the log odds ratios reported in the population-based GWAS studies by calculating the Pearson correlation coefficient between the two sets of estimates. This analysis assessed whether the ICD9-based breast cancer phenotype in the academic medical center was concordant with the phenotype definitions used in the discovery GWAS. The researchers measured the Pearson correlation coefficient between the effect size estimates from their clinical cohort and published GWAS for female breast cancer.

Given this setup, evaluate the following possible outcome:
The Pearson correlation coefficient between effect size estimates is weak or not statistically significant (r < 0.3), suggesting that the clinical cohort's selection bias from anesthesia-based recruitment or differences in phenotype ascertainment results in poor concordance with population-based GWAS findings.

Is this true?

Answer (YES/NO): NO